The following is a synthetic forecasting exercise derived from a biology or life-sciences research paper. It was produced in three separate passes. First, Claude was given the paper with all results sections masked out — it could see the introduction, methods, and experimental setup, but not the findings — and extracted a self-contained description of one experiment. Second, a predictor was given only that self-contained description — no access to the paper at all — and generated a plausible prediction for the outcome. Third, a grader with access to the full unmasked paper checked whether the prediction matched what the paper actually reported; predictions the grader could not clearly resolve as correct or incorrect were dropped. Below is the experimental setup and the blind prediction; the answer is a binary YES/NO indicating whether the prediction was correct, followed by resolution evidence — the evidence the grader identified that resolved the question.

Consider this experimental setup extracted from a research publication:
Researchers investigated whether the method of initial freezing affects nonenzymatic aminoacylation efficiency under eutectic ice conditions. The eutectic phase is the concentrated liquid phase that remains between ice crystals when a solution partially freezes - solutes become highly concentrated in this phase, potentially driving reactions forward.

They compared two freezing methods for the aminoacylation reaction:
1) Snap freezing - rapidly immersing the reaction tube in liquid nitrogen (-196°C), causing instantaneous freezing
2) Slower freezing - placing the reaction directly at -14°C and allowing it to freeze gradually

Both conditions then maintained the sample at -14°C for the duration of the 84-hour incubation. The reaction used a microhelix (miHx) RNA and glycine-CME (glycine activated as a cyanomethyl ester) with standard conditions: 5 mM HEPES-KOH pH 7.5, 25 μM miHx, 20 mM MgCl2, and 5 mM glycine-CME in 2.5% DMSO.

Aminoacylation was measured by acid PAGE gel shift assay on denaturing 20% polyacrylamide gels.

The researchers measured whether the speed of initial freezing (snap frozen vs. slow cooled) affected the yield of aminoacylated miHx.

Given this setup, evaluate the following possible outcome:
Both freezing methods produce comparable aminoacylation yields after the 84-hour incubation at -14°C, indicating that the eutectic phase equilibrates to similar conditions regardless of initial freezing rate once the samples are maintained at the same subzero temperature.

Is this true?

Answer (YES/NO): NO